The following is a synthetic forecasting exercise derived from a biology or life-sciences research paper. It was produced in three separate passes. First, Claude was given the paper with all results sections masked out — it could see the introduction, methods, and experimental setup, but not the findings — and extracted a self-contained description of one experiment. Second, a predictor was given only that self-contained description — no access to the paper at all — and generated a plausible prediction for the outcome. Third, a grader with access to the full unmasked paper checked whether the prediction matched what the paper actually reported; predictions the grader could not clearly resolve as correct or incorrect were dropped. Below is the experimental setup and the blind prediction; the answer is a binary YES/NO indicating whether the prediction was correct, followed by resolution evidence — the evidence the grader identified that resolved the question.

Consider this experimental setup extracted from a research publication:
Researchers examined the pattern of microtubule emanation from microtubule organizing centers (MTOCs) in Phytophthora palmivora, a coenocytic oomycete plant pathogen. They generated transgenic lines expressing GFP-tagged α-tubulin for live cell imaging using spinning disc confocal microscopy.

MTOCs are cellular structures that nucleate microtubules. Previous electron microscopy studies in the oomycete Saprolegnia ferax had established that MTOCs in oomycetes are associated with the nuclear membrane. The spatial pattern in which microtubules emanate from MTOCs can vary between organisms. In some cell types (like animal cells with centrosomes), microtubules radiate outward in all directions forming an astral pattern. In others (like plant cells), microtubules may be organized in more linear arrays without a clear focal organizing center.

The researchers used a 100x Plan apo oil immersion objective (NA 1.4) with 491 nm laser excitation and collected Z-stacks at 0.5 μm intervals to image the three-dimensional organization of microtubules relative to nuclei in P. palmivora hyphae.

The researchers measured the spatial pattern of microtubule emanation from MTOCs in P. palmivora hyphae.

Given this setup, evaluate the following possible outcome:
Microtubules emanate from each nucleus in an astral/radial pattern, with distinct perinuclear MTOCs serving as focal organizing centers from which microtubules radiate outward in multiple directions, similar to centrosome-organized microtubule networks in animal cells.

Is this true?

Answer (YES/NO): NO